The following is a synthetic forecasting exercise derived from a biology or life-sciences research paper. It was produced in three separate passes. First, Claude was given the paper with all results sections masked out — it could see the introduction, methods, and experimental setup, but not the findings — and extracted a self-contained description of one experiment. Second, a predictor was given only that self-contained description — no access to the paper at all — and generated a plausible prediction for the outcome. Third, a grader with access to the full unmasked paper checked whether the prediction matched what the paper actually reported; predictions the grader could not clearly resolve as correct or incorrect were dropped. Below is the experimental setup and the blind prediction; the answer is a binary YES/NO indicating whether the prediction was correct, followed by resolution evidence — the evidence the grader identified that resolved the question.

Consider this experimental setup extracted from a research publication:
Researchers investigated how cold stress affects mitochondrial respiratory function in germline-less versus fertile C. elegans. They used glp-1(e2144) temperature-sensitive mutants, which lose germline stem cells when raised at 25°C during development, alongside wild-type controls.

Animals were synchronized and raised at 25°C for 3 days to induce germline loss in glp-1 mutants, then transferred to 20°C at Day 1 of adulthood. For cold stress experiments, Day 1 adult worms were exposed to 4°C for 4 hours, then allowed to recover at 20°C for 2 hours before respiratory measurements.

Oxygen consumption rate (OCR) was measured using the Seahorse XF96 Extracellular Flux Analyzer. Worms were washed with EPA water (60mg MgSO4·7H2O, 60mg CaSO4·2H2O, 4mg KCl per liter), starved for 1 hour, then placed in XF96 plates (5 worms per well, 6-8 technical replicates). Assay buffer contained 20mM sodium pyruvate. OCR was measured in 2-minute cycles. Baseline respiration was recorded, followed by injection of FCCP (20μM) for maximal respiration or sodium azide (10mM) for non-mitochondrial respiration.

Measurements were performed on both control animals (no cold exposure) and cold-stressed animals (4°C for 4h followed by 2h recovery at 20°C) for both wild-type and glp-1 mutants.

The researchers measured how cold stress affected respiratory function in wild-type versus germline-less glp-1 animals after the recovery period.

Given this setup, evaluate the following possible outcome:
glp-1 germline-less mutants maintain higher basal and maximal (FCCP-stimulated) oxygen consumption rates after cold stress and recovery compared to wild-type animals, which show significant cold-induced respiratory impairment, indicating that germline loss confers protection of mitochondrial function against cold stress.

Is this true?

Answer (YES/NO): NO